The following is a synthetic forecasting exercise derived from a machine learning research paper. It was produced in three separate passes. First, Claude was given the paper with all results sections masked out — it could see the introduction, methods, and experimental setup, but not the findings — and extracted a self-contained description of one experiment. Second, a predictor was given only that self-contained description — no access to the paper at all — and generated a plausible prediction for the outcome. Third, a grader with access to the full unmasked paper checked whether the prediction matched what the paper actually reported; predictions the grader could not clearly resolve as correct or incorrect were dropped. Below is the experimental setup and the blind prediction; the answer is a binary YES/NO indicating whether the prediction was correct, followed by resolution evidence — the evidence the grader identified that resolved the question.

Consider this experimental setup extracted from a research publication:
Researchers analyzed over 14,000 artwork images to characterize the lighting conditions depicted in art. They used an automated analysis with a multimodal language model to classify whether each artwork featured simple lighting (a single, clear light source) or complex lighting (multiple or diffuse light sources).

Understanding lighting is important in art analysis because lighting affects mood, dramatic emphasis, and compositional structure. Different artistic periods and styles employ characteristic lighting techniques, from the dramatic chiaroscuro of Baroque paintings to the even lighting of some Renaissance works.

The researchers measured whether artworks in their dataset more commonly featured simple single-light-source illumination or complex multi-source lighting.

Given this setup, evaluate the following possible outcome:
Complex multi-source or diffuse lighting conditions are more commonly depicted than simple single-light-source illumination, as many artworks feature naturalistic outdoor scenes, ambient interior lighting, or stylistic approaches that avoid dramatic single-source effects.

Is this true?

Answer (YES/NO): NO